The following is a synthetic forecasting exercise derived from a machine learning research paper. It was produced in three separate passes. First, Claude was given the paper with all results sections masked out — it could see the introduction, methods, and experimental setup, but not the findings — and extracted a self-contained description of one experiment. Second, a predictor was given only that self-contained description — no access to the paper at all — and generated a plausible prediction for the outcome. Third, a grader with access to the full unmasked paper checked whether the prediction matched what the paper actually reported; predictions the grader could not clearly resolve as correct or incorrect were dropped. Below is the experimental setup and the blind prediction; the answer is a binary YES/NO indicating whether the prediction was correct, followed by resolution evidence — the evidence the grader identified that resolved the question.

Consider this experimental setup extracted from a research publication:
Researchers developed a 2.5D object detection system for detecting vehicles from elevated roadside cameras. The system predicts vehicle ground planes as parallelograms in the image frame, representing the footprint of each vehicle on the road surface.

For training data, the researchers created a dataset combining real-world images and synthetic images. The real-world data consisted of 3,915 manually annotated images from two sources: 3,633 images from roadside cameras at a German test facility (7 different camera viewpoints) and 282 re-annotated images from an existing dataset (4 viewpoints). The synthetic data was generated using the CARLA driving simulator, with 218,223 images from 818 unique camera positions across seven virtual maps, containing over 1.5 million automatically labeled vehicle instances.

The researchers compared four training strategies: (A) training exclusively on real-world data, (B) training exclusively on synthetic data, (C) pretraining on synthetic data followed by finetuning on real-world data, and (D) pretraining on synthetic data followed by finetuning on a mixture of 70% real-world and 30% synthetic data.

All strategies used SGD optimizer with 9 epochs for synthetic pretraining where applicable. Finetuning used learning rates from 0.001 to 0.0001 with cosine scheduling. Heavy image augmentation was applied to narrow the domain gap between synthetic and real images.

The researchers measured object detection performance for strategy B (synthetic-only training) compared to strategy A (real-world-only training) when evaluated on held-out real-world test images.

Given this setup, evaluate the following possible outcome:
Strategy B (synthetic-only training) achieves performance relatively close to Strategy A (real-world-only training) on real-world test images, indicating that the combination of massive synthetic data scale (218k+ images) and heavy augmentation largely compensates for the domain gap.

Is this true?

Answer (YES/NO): NO